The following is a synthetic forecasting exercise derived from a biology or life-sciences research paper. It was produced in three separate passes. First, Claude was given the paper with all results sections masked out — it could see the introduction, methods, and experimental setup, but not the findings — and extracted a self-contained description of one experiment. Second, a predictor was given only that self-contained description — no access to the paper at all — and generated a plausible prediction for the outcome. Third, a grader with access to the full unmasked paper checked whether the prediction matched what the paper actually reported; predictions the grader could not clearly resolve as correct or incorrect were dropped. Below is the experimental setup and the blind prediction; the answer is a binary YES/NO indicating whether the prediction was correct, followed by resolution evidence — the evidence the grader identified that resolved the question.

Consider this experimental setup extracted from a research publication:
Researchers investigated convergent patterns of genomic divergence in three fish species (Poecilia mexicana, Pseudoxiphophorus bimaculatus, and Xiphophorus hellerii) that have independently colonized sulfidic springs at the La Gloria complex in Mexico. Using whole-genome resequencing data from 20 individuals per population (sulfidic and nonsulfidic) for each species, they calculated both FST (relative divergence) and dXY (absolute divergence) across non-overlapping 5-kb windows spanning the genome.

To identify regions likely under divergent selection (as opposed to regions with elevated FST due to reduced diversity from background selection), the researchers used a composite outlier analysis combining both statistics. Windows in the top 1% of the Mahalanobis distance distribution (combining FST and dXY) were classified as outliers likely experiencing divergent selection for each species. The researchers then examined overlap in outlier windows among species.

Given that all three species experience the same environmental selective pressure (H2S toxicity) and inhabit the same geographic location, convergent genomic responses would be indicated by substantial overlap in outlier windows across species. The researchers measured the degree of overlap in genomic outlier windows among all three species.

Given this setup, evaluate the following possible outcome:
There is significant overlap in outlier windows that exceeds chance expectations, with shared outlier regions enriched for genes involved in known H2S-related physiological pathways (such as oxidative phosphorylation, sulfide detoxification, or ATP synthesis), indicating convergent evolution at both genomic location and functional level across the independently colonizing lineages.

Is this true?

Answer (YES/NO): NO